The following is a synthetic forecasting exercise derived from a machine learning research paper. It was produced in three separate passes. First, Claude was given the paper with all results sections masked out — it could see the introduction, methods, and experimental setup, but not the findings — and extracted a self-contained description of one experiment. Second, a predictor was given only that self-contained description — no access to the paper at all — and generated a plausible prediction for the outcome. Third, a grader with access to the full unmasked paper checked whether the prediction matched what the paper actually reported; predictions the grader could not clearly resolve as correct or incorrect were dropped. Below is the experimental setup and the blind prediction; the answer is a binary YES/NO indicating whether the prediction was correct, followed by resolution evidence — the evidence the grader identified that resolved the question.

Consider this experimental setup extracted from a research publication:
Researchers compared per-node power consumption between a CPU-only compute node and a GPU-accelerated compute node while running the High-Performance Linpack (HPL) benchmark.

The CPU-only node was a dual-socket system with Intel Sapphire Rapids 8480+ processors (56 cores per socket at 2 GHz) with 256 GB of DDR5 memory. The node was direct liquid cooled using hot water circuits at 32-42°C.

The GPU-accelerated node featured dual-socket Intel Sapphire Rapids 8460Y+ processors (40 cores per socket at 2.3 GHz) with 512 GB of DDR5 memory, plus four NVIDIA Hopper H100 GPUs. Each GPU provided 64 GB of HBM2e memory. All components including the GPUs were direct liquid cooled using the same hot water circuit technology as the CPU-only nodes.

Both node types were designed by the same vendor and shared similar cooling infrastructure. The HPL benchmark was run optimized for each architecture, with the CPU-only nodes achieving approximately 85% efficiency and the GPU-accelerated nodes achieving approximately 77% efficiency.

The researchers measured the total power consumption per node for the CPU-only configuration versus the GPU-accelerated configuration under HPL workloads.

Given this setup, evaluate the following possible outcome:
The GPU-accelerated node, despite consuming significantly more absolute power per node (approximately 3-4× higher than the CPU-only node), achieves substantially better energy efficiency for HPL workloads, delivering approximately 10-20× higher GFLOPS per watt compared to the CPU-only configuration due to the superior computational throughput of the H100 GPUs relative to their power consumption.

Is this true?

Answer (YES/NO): NO